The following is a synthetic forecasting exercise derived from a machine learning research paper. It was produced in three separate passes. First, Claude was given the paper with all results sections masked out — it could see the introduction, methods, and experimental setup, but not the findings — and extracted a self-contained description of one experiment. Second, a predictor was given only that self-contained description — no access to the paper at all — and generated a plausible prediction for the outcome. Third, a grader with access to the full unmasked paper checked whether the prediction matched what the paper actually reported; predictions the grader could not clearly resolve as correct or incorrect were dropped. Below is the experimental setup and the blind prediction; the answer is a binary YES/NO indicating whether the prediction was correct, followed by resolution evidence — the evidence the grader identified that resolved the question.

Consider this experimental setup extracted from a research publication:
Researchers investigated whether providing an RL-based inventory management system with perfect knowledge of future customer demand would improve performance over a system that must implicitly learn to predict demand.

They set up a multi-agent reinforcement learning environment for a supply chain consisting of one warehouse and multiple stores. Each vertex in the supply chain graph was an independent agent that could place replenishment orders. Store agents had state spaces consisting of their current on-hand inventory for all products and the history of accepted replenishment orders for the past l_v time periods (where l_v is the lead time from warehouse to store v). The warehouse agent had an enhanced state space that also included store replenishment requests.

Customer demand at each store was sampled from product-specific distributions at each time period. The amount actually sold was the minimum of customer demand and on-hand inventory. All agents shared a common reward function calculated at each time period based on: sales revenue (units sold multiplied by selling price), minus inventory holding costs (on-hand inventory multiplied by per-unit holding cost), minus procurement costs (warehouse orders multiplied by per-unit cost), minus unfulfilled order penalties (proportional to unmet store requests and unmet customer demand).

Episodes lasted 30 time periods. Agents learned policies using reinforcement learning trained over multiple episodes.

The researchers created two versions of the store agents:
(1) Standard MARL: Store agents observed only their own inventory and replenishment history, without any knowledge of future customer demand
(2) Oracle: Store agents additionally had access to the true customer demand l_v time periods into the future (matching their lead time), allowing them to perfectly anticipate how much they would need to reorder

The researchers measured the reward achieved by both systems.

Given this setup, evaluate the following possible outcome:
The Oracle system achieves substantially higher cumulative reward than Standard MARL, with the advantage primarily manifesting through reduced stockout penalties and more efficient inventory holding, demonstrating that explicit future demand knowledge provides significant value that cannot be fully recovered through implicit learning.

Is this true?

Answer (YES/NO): NO